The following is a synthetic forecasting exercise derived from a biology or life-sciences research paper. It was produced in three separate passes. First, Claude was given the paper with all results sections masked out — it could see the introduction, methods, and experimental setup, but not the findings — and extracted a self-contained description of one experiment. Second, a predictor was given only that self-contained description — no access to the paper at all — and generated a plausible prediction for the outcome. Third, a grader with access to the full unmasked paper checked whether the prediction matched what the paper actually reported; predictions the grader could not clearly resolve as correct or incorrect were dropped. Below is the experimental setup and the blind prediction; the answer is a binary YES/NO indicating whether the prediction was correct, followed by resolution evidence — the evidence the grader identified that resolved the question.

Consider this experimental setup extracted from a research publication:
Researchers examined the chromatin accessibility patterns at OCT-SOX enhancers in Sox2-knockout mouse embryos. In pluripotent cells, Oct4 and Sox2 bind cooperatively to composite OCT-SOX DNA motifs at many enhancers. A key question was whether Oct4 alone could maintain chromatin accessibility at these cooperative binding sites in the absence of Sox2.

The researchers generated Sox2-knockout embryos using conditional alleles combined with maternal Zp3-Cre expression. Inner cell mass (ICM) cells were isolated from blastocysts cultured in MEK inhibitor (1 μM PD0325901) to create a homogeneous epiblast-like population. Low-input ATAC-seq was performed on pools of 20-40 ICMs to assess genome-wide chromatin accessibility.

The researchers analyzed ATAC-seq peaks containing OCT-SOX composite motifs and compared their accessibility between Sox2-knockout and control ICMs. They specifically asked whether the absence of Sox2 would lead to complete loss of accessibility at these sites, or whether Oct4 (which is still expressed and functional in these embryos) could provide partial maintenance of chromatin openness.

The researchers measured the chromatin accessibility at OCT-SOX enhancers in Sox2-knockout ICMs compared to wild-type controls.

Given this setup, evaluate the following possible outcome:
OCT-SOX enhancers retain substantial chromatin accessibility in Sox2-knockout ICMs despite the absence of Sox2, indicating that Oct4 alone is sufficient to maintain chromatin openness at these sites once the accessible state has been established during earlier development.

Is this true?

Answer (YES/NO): NO